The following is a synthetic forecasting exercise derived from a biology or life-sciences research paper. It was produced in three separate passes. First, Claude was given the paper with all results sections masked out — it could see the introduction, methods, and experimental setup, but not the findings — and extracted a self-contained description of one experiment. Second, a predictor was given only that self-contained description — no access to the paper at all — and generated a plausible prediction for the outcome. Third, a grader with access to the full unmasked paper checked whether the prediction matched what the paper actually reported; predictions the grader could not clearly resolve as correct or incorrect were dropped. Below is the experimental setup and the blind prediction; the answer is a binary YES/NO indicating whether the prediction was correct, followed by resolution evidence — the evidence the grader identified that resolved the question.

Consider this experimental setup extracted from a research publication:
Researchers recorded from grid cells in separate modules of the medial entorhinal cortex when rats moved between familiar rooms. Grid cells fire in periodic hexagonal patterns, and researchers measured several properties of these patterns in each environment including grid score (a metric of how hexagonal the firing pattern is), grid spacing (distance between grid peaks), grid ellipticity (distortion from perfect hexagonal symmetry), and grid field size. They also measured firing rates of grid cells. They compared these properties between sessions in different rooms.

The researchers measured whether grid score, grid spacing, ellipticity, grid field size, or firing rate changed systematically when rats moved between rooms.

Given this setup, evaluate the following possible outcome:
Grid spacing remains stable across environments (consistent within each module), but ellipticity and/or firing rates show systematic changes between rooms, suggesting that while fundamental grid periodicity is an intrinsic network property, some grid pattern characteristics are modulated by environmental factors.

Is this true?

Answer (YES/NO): NO